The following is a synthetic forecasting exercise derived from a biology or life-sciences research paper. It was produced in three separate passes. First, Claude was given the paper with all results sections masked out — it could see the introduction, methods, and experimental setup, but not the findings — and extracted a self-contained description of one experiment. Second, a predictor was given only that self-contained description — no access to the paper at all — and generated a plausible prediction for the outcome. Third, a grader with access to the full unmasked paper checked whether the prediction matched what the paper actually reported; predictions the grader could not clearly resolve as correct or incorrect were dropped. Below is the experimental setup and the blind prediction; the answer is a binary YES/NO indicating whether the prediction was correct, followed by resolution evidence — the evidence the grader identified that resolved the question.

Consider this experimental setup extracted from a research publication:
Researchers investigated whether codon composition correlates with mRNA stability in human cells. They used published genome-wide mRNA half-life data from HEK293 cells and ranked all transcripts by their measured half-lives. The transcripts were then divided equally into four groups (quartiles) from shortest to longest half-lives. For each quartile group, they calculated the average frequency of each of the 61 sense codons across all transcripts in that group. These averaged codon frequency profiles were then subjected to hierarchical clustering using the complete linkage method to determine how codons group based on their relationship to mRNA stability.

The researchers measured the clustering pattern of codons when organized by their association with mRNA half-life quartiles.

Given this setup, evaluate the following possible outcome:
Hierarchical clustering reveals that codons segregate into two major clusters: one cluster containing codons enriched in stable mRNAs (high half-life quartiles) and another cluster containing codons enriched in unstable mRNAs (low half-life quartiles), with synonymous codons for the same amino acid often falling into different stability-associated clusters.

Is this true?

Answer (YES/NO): YES